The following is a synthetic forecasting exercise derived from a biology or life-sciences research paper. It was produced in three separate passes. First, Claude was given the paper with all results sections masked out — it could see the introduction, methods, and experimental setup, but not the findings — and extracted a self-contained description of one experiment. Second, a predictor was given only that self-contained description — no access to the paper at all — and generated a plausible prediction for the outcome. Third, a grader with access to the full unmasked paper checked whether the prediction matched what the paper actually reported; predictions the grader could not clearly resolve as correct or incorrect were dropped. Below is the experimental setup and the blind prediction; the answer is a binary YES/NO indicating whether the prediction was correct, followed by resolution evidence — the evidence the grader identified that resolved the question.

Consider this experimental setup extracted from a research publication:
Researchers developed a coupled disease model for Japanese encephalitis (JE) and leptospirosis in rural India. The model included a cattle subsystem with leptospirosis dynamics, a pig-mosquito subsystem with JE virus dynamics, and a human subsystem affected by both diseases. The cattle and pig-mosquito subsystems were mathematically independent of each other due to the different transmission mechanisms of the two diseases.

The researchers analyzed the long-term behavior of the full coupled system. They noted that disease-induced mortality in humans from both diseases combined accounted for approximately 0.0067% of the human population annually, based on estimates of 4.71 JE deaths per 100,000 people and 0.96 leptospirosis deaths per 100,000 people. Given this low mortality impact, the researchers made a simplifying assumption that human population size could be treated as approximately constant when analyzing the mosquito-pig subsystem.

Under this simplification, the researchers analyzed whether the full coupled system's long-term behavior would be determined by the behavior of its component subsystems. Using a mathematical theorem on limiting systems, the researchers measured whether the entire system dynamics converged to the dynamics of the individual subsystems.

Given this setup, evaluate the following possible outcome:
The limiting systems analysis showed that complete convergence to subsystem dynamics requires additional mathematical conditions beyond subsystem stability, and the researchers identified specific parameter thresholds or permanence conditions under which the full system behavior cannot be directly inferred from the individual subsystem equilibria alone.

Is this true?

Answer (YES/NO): NO